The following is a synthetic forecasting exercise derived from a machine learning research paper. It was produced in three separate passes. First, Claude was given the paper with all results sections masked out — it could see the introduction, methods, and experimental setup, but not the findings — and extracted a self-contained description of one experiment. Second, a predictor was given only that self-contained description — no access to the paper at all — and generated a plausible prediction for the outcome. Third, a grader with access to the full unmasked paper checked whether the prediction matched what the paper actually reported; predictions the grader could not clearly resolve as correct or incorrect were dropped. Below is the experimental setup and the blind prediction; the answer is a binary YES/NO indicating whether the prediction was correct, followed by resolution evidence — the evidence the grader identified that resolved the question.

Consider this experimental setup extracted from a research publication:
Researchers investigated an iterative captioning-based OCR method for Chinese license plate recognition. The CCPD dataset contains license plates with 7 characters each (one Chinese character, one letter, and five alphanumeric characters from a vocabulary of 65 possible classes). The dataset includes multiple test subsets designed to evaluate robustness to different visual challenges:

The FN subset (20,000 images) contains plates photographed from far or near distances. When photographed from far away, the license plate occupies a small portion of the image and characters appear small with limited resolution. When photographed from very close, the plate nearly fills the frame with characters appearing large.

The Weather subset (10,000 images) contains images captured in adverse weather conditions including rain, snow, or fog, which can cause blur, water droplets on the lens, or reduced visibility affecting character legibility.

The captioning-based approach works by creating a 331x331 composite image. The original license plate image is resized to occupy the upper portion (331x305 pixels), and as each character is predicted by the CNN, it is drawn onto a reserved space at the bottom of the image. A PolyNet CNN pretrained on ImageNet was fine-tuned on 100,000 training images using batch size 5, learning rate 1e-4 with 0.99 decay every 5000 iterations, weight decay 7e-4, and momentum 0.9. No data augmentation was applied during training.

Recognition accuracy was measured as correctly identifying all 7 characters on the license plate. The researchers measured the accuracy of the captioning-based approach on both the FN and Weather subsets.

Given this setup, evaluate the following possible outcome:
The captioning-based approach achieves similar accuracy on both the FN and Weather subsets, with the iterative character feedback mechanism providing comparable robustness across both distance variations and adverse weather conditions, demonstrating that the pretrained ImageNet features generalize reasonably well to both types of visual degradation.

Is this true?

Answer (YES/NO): NO